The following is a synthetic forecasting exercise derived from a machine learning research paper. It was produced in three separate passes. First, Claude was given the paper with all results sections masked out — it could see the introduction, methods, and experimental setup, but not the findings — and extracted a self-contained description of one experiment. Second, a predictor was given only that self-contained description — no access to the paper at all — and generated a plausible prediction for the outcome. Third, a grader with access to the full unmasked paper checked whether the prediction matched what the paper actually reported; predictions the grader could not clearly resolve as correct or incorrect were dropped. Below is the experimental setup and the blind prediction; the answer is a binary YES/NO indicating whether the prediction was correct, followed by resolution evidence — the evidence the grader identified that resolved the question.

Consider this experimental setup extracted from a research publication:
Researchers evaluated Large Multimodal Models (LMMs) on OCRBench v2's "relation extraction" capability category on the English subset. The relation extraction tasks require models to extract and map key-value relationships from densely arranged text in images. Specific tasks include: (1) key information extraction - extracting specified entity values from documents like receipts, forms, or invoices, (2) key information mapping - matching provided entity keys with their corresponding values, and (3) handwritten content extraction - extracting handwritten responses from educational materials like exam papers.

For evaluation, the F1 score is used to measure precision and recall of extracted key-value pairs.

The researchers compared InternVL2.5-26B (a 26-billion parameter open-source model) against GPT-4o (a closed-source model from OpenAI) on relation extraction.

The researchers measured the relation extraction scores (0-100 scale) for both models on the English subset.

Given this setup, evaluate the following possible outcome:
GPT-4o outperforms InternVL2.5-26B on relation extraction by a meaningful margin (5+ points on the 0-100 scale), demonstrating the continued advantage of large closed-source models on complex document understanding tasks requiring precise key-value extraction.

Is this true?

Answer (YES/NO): NO